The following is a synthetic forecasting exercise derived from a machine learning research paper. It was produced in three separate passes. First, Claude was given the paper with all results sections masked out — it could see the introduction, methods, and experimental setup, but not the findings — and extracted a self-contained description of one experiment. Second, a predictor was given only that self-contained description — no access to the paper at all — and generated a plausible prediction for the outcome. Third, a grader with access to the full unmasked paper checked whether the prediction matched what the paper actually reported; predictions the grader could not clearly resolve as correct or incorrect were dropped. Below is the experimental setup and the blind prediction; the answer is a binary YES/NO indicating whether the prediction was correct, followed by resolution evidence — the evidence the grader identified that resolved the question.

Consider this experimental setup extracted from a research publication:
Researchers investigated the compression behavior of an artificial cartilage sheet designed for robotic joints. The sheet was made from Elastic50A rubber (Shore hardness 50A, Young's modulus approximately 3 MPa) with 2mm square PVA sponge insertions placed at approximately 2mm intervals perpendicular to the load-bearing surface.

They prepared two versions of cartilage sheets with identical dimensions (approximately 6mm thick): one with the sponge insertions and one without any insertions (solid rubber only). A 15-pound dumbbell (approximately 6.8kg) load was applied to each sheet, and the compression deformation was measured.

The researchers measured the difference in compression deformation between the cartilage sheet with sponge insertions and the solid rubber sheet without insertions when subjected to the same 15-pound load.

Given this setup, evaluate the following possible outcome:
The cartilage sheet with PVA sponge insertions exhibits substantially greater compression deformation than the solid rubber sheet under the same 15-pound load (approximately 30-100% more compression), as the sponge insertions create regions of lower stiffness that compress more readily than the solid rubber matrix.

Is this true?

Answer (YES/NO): NO